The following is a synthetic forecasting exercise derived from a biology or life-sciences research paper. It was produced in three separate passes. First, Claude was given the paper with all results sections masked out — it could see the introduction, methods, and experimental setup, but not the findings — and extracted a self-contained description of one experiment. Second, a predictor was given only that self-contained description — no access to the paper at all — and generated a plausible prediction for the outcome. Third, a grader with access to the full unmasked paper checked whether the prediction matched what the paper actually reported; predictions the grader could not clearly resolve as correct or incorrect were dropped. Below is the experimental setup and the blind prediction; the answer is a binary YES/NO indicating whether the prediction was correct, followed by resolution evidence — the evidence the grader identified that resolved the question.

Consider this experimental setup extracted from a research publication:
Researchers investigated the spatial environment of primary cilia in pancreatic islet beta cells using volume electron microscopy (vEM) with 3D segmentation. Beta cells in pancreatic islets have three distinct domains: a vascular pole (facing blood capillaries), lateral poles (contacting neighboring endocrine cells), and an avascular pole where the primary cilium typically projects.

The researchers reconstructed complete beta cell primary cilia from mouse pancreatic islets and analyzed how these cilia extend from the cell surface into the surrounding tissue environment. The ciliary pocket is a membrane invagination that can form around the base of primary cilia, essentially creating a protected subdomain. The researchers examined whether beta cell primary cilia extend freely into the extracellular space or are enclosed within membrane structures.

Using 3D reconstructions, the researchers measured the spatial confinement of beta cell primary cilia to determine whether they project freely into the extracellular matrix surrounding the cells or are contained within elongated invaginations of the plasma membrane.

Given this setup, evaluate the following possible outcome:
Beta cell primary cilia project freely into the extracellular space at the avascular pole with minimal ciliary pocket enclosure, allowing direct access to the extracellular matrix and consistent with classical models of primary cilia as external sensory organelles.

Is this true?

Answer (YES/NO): NO